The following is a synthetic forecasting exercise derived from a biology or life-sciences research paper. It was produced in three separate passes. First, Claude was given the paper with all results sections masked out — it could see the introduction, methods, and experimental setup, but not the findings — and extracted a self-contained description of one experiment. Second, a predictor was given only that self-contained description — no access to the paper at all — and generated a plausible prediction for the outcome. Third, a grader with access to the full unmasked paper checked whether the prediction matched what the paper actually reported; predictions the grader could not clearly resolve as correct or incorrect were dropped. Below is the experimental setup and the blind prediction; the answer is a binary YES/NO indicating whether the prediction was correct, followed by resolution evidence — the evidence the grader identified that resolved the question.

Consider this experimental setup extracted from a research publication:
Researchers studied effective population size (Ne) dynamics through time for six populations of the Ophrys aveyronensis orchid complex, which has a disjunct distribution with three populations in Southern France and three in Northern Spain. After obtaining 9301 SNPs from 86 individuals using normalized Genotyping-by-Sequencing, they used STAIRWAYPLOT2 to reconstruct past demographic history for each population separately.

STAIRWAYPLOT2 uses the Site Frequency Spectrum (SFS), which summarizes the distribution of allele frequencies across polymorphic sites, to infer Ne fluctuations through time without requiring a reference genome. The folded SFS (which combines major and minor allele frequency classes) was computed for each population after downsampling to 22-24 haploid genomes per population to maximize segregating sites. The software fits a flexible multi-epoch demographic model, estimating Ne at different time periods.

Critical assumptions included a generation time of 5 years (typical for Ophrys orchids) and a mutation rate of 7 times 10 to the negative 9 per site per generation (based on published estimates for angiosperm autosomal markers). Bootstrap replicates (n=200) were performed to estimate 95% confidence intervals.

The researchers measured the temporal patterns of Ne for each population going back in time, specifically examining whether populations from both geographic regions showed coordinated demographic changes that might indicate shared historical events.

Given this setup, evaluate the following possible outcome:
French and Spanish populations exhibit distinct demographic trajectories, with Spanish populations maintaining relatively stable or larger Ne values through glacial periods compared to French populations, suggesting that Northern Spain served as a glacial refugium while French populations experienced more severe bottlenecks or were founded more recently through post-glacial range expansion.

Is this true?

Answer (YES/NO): NO